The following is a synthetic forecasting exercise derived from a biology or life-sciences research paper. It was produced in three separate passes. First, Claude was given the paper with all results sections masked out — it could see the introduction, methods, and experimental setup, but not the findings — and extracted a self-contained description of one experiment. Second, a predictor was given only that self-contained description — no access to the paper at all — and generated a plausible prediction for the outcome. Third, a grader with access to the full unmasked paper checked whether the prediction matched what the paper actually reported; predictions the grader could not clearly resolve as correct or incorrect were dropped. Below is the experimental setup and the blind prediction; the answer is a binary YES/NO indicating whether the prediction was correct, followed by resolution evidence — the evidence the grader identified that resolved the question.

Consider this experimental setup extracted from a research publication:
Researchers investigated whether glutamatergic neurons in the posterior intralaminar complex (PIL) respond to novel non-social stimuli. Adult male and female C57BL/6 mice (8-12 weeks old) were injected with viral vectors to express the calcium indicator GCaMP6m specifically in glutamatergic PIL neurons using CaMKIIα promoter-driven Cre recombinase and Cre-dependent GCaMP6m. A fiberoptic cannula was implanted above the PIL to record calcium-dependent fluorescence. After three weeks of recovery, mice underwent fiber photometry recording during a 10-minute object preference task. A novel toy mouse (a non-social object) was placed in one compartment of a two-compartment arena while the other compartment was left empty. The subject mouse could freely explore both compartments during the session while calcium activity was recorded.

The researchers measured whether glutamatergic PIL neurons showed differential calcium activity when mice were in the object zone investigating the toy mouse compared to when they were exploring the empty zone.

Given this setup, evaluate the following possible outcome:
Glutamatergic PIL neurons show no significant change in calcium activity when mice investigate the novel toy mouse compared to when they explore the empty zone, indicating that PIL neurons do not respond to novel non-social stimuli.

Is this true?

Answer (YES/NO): YES